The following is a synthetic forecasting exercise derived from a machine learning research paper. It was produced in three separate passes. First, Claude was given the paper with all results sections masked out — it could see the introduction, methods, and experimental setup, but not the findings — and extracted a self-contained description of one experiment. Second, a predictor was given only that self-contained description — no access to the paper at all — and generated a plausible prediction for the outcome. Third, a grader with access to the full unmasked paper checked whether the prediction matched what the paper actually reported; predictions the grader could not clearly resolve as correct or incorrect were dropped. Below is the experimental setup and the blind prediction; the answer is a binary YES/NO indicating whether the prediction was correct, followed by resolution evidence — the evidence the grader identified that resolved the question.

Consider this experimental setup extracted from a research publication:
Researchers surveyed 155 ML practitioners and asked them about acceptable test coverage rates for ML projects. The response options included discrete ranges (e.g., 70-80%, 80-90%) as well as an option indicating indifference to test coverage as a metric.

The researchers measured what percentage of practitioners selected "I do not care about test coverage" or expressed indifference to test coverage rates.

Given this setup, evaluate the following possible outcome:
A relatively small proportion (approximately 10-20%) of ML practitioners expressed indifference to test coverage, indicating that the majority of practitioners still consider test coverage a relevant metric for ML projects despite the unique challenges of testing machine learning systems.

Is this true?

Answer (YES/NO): NO